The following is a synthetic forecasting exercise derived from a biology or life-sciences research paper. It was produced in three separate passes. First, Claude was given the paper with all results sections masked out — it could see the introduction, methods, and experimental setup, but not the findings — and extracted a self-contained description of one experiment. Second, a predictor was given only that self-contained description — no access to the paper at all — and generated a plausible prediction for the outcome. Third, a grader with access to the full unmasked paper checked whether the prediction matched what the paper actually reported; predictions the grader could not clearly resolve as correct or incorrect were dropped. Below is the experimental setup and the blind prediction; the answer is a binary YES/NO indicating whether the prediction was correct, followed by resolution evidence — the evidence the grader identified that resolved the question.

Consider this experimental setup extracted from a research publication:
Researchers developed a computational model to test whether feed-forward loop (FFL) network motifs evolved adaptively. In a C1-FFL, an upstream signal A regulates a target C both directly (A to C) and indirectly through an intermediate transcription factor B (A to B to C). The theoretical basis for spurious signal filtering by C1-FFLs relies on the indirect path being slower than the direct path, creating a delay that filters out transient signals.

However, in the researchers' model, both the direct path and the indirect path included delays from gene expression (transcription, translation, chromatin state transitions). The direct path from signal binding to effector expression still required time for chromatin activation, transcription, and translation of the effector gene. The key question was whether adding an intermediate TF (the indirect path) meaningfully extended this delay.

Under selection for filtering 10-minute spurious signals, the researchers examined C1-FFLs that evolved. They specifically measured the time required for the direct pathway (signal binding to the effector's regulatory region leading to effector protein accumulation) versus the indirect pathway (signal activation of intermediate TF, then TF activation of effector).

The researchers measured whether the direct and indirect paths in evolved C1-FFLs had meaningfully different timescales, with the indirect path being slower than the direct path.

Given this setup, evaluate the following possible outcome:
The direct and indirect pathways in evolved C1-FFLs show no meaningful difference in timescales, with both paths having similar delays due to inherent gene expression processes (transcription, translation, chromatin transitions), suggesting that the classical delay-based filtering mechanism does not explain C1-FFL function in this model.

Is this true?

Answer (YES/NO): NO